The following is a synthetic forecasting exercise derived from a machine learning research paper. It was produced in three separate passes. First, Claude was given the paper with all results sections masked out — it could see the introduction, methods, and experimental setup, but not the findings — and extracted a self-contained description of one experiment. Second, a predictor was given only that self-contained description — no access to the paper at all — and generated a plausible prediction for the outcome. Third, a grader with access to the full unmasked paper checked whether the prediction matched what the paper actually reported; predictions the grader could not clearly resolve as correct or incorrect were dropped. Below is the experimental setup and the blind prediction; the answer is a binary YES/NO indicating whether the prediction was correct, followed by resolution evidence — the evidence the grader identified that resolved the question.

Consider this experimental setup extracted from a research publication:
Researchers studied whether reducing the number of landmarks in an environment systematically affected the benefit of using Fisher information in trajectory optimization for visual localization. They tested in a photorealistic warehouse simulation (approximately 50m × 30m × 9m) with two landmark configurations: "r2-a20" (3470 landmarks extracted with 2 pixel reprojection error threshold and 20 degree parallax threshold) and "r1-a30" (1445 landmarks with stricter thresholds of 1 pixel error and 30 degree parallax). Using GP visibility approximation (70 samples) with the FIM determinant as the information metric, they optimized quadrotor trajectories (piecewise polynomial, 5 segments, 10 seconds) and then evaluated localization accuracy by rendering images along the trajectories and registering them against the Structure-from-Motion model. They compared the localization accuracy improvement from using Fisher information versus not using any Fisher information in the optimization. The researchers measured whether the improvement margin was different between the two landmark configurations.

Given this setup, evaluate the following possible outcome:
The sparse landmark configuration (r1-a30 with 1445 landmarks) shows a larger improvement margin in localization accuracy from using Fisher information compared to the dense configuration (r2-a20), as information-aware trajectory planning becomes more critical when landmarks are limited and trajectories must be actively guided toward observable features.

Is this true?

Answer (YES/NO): YES